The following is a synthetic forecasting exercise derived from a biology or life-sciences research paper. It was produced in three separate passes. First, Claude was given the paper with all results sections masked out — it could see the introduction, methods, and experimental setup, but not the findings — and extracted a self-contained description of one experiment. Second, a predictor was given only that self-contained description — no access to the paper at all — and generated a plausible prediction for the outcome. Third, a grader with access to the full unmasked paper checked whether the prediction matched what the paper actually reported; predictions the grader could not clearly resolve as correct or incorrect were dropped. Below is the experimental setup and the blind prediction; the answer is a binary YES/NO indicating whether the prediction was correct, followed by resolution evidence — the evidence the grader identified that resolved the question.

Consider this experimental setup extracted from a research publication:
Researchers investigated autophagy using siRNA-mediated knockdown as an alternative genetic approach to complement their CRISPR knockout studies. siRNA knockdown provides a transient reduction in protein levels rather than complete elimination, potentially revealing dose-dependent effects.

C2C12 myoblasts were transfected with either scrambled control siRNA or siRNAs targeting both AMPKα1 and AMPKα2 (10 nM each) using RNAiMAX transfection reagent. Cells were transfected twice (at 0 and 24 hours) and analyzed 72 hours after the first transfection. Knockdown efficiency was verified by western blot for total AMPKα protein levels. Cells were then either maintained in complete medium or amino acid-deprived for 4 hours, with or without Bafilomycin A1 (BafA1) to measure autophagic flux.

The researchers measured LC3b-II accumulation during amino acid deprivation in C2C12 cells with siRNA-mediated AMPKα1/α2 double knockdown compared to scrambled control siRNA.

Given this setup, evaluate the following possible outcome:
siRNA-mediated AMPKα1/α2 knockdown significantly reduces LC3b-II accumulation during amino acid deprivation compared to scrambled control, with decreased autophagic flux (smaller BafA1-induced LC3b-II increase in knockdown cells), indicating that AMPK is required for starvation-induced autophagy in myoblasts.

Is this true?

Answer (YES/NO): NO